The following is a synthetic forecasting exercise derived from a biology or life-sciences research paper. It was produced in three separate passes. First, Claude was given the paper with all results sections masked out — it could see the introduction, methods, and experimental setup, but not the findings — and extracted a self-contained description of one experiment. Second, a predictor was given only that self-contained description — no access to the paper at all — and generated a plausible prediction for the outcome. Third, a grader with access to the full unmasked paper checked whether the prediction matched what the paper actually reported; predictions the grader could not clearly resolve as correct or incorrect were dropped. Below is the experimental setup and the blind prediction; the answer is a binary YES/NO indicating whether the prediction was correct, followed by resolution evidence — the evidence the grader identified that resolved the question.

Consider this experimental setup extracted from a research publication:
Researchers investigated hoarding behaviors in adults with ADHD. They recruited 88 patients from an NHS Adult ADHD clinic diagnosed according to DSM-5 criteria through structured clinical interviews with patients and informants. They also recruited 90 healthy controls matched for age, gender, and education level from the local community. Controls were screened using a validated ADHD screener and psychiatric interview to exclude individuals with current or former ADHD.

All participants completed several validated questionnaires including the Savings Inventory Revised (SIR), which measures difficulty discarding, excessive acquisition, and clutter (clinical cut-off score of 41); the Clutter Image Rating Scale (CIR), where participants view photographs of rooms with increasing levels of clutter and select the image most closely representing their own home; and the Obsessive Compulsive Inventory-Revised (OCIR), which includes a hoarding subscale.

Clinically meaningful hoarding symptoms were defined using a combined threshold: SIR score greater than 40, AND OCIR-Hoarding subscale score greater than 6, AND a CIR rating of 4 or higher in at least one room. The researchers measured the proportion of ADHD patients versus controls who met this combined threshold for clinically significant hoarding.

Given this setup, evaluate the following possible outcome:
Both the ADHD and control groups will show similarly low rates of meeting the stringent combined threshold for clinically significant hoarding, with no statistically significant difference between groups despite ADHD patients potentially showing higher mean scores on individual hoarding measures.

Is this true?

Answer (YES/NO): NO